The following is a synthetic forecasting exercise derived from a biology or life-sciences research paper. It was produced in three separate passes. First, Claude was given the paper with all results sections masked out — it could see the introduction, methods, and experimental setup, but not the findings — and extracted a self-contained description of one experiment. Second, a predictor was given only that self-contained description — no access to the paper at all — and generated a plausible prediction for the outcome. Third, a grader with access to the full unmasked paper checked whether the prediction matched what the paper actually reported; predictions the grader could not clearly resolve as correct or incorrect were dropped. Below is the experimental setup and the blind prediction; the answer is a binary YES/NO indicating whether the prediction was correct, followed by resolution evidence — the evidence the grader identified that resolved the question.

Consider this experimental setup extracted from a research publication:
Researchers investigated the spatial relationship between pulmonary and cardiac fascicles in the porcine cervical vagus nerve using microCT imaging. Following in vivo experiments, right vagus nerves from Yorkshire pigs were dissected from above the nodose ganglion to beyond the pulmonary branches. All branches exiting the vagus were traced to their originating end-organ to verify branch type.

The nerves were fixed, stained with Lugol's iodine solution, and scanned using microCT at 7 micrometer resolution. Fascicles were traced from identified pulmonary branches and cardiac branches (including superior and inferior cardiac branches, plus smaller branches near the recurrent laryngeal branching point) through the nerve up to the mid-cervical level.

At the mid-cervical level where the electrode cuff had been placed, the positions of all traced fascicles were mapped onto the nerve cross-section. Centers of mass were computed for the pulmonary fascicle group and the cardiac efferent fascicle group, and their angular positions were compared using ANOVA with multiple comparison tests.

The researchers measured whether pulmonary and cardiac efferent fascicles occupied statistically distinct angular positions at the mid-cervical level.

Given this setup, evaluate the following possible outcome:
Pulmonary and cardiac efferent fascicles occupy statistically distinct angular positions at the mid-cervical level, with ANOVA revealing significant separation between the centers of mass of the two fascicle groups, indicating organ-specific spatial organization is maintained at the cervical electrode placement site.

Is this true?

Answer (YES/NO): YES